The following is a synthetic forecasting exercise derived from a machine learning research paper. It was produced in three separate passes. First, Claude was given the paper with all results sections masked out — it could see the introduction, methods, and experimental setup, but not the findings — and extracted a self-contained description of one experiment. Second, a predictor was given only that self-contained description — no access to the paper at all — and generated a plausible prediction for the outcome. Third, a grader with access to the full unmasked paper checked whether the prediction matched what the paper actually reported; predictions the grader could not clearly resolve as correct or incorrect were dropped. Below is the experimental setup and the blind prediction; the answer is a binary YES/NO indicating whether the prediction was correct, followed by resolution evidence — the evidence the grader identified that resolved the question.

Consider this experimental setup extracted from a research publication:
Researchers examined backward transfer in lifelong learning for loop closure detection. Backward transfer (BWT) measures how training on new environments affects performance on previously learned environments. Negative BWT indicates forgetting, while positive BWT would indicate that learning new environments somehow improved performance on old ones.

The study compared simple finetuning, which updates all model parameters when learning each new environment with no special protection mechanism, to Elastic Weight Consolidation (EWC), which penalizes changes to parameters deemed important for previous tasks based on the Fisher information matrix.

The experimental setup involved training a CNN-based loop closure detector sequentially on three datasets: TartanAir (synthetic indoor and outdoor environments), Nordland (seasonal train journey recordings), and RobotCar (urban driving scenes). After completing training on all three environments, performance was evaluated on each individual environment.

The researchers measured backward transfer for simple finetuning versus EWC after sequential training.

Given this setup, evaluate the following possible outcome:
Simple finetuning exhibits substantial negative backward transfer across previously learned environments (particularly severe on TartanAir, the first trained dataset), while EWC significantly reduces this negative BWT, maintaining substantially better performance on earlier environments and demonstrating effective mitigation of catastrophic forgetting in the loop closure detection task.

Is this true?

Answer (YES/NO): NO